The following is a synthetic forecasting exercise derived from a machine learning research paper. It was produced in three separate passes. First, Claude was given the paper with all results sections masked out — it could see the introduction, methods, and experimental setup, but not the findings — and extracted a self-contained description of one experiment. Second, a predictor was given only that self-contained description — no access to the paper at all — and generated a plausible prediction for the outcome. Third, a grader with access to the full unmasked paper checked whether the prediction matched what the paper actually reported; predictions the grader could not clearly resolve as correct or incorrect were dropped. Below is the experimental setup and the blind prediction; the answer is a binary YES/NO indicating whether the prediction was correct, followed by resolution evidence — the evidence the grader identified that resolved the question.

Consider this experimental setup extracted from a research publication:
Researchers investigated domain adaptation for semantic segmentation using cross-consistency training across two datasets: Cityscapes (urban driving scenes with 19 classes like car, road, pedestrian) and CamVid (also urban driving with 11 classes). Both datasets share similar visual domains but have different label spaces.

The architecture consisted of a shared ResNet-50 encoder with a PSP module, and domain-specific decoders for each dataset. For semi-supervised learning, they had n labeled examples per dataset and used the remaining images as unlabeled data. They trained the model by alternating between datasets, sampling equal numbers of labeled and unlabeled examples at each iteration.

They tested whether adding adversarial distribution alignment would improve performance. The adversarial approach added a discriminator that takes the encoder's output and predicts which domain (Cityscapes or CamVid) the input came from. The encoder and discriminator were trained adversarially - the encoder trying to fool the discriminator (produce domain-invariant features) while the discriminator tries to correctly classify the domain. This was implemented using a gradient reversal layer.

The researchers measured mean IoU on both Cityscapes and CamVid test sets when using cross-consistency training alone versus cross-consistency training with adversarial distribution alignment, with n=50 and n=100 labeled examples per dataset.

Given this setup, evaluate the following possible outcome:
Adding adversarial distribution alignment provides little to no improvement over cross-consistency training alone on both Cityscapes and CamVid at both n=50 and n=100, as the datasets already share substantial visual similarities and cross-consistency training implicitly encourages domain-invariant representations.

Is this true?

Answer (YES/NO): NO